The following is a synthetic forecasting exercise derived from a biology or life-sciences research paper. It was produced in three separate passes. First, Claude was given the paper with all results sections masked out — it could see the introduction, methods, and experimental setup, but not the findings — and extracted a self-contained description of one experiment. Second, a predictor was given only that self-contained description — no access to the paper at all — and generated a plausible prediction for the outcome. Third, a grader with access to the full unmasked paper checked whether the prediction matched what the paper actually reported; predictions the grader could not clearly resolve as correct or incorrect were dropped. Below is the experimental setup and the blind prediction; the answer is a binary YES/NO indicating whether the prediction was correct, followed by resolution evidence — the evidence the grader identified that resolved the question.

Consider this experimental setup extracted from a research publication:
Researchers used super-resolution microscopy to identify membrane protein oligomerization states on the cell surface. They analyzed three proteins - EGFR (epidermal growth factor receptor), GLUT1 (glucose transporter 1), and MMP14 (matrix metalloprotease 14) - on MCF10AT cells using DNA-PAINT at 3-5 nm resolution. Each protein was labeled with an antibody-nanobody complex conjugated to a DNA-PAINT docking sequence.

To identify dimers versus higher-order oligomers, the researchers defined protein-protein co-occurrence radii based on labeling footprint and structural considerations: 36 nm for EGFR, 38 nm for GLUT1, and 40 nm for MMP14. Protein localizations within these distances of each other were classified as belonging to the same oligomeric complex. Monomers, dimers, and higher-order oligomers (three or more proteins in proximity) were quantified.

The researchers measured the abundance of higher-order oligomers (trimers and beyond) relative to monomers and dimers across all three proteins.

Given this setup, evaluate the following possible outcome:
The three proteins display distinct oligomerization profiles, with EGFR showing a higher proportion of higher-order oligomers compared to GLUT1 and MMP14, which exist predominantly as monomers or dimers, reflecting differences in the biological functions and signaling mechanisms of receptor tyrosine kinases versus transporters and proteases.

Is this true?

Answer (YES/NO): NO